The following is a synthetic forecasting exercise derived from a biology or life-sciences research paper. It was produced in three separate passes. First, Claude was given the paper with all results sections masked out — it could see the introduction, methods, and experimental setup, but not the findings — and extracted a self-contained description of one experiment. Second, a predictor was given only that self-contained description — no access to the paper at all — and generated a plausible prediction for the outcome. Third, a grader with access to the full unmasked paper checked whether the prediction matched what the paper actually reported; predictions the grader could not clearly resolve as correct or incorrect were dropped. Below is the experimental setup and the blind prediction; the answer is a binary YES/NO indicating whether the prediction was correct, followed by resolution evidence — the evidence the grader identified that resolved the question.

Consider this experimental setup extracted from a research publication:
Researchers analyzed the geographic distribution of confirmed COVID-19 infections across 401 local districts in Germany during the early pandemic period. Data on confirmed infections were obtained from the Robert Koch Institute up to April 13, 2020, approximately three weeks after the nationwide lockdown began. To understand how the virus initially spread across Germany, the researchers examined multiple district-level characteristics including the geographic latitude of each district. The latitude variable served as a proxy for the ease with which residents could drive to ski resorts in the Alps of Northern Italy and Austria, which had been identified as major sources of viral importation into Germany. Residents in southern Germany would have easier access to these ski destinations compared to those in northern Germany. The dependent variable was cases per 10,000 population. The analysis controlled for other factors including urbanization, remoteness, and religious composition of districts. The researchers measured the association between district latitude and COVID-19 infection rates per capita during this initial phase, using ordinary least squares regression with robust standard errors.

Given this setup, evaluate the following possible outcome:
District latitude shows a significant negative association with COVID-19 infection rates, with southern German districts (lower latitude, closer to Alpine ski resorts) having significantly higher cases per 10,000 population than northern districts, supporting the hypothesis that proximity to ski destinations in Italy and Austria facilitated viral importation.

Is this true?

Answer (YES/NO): YES